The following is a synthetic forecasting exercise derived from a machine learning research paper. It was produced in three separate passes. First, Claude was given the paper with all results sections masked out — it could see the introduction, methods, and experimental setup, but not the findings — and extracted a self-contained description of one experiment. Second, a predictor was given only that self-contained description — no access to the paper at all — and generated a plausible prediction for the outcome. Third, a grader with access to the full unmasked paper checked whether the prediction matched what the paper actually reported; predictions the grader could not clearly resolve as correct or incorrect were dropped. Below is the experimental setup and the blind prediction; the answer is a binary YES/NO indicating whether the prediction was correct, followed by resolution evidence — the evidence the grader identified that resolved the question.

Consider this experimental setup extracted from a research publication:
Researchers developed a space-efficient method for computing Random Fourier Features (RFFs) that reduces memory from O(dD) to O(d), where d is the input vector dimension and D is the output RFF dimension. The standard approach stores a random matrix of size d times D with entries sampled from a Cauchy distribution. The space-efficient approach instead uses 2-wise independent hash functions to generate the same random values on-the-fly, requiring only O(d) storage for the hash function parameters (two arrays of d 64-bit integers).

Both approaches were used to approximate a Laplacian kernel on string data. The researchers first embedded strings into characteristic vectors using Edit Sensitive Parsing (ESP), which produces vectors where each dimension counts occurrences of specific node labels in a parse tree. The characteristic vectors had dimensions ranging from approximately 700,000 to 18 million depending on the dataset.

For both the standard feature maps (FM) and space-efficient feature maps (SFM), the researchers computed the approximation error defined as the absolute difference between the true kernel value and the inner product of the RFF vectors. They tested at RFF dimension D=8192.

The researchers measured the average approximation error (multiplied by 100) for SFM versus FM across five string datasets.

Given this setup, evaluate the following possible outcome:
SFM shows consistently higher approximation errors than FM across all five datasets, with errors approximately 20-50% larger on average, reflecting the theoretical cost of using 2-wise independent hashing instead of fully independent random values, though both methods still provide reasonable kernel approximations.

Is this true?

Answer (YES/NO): NO